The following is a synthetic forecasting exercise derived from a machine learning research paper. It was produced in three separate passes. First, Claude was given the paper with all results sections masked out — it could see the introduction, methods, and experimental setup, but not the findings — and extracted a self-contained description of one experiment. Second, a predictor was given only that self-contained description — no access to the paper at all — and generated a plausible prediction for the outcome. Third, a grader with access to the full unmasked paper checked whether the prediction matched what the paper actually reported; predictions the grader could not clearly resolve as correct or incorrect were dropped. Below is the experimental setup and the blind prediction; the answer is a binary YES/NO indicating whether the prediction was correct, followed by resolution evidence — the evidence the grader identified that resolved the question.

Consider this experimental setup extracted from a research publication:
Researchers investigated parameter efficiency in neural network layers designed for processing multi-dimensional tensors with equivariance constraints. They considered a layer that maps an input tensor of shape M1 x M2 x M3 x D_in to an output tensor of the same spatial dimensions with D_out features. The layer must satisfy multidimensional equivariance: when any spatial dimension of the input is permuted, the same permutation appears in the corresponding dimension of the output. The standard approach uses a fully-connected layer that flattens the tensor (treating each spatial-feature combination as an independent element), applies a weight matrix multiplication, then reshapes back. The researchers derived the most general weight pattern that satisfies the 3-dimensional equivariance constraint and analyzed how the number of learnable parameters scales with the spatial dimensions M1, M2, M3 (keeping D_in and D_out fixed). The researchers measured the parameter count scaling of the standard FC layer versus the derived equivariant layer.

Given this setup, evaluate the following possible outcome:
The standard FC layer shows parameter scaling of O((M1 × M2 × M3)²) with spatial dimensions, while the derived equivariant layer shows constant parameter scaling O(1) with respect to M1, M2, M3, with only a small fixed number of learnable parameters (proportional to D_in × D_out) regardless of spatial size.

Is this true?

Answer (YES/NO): YES